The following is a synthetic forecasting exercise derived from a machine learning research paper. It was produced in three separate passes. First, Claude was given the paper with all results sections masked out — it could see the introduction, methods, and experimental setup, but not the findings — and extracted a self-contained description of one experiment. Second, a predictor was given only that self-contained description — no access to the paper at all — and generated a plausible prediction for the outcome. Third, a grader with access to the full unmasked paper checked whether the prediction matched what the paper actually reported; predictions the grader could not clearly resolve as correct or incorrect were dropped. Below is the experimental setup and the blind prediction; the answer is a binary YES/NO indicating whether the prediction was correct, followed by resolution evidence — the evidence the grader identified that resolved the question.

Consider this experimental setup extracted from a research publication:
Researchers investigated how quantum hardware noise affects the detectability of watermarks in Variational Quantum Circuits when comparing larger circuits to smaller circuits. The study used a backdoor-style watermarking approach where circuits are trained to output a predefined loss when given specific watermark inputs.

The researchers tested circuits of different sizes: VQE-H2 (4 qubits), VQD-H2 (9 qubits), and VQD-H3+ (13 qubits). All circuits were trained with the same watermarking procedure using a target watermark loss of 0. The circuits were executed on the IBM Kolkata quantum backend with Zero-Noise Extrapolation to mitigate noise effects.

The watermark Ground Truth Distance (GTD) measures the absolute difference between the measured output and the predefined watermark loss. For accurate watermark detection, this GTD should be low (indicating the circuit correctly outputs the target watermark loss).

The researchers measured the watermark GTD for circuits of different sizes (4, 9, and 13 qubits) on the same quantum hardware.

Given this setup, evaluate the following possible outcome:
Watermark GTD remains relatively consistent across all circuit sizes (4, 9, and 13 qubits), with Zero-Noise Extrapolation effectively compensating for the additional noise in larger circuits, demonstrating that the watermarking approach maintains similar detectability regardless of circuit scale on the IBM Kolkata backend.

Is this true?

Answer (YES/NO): NO